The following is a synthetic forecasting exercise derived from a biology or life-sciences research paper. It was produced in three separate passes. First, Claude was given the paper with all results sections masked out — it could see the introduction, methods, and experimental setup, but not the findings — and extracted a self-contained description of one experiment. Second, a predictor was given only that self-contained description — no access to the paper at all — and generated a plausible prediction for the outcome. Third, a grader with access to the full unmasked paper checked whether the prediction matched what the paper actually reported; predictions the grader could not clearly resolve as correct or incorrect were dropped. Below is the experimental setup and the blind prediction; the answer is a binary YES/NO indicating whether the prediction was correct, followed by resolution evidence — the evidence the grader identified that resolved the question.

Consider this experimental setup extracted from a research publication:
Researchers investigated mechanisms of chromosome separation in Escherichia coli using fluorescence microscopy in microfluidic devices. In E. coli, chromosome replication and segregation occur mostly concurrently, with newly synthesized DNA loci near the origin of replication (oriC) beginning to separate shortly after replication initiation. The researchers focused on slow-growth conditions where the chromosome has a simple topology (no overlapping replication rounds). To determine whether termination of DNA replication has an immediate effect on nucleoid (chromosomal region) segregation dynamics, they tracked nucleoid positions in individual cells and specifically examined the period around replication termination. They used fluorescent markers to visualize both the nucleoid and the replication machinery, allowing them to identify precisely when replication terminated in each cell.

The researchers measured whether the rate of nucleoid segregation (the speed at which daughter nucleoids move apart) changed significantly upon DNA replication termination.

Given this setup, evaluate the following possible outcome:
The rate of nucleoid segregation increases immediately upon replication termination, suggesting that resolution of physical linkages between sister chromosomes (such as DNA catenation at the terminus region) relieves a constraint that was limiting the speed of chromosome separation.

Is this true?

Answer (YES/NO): NO